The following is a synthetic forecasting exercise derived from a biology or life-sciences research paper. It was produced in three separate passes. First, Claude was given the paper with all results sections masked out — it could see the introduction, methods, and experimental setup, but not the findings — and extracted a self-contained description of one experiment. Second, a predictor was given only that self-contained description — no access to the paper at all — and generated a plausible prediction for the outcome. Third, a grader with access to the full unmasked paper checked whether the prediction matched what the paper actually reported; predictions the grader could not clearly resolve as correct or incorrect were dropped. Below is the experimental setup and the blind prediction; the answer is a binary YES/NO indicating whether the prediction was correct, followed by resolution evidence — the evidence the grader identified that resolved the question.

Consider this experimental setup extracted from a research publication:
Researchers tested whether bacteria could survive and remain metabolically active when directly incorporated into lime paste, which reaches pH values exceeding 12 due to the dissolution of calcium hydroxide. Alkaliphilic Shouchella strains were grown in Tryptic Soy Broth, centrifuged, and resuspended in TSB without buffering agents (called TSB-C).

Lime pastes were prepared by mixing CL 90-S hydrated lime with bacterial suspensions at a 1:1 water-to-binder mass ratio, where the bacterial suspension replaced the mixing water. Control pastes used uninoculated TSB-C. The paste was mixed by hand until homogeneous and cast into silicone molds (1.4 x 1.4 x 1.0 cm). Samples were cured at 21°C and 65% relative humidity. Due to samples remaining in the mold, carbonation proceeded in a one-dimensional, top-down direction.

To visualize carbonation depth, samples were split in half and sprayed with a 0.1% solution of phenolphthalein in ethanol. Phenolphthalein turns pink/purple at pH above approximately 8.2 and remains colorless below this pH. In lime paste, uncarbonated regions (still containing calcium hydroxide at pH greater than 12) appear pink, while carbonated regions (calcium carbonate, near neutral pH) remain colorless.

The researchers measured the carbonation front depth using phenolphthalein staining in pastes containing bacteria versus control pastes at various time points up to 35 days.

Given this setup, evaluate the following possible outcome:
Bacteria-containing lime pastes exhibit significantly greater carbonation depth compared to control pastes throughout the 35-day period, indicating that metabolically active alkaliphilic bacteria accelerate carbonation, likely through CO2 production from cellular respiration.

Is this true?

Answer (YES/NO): NO